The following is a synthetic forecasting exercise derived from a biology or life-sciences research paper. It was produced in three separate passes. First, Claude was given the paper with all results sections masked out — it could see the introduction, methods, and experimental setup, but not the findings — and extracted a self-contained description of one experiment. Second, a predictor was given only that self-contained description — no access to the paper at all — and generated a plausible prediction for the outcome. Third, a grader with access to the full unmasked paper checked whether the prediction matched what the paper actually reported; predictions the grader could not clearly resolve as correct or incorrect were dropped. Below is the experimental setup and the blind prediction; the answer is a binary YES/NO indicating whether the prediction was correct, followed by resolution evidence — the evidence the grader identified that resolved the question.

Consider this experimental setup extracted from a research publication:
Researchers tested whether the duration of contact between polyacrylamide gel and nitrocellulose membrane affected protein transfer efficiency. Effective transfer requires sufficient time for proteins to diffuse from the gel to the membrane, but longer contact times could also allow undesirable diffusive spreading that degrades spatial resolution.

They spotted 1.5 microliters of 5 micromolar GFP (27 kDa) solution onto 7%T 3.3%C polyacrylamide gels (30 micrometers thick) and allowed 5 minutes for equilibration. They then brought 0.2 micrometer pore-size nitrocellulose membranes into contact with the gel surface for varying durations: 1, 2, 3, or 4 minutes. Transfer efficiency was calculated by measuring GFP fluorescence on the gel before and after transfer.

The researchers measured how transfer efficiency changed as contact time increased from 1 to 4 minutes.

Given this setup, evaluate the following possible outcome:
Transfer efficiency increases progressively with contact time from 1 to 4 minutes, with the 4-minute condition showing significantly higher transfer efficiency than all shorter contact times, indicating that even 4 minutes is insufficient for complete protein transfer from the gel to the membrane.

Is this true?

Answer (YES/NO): NO